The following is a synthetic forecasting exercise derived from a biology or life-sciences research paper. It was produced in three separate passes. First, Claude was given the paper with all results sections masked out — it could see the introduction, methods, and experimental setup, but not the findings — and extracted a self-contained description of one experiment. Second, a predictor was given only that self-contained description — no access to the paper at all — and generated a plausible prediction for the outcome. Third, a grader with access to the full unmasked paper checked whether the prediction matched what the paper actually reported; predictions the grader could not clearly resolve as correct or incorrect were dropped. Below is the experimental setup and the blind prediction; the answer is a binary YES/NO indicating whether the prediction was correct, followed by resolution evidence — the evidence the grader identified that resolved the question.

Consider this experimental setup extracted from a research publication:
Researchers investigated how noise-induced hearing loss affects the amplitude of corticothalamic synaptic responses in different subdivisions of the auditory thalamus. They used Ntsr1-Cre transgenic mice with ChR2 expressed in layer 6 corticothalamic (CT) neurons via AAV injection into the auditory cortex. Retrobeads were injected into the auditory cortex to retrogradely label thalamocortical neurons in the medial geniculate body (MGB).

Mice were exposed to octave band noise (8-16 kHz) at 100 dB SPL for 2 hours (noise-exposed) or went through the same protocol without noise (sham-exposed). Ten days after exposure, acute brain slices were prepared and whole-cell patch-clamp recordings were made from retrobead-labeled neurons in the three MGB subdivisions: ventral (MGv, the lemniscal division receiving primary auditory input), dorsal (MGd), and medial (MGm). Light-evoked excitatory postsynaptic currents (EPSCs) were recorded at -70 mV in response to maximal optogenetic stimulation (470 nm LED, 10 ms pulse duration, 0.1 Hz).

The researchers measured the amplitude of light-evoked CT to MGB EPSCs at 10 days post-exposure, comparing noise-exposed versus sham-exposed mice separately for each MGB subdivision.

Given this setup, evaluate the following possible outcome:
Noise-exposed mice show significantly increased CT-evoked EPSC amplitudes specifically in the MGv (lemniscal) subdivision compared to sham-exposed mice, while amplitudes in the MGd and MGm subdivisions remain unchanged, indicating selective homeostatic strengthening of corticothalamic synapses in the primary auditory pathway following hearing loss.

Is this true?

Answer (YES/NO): NO